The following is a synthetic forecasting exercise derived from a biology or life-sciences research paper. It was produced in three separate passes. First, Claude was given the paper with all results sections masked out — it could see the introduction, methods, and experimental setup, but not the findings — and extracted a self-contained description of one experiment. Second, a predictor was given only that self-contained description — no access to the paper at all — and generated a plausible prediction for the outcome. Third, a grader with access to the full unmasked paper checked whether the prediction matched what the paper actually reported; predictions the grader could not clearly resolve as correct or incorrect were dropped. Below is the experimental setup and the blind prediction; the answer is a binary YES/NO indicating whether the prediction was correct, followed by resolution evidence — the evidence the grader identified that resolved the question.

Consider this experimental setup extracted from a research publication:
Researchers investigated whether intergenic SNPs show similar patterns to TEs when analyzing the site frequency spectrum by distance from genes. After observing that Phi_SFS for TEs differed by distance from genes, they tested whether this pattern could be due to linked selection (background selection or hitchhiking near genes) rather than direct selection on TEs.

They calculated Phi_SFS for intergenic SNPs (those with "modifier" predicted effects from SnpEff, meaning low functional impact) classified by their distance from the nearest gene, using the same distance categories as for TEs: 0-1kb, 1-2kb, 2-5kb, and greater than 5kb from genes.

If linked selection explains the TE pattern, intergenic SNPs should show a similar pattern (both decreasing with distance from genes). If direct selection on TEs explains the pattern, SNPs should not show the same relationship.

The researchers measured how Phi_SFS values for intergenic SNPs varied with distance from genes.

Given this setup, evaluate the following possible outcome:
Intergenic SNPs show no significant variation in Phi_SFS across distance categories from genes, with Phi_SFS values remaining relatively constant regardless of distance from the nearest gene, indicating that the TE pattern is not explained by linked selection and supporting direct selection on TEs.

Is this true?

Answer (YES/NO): NO